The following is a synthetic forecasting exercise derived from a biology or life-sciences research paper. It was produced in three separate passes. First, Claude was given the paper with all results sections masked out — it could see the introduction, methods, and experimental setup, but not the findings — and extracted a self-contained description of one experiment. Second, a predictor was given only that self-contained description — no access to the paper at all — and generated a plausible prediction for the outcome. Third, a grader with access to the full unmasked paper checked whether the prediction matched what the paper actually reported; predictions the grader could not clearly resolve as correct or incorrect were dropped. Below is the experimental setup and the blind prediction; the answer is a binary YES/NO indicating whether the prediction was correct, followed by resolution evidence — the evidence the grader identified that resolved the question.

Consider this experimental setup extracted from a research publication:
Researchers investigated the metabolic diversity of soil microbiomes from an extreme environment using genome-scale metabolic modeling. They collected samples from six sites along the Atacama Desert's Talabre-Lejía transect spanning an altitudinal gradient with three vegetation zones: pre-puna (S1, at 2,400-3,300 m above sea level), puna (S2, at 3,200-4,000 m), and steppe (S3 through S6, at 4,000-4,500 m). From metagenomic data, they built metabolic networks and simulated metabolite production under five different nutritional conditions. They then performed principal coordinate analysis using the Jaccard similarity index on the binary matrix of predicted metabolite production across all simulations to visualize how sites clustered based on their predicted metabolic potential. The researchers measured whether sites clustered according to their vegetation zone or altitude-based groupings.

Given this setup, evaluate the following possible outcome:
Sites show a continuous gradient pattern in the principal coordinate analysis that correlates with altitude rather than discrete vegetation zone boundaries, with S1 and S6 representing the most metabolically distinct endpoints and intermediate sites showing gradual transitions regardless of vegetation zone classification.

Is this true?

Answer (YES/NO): NO